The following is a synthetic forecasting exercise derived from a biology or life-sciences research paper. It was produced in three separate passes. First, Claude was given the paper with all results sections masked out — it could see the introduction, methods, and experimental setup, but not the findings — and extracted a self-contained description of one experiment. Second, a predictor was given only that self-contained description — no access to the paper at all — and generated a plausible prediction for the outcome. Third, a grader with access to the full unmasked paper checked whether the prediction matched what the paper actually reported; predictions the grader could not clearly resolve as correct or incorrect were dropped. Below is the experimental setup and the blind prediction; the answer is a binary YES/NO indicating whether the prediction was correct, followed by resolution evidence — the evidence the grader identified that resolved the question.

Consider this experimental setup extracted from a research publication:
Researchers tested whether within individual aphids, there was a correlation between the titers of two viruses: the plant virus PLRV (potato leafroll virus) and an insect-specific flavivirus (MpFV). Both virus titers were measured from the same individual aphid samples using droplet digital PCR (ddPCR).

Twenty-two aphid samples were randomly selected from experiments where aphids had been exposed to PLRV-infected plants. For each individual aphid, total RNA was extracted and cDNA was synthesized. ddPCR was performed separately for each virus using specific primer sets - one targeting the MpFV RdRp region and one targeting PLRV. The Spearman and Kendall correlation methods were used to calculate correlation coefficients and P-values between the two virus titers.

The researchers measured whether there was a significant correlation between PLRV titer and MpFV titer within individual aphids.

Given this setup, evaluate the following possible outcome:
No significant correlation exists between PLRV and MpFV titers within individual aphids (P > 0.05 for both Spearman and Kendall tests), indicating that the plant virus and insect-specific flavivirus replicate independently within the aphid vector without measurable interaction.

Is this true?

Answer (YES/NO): NO